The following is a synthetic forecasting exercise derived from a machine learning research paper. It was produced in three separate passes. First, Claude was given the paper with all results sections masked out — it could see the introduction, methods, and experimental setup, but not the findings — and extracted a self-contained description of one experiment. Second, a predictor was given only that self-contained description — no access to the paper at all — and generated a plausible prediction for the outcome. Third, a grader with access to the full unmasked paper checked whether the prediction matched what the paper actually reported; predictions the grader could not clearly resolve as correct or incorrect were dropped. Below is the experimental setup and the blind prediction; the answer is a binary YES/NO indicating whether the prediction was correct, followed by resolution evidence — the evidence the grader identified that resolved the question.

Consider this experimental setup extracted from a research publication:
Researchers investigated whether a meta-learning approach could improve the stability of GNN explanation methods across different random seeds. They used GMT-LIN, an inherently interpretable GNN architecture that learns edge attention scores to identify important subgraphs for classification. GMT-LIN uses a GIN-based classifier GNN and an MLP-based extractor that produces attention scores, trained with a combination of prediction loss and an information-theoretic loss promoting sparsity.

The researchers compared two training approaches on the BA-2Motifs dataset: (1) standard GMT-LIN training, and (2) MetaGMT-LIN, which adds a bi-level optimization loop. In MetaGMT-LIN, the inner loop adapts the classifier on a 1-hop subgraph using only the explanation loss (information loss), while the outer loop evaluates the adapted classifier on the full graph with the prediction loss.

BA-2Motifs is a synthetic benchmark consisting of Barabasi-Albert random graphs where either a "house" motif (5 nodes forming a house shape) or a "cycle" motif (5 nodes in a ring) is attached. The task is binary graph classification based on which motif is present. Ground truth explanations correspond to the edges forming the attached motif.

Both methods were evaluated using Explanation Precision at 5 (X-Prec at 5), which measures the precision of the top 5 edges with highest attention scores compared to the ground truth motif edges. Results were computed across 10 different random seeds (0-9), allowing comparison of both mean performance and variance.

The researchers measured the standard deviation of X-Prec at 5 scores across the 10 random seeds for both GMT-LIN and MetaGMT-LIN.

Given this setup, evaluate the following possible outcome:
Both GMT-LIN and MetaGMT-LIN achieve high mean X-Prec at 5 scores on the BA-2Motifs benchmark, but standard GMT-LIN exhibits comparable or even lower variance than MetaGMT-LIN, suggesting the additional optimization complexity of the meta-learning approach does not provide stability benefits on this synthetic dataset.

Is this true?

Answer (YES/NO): NO